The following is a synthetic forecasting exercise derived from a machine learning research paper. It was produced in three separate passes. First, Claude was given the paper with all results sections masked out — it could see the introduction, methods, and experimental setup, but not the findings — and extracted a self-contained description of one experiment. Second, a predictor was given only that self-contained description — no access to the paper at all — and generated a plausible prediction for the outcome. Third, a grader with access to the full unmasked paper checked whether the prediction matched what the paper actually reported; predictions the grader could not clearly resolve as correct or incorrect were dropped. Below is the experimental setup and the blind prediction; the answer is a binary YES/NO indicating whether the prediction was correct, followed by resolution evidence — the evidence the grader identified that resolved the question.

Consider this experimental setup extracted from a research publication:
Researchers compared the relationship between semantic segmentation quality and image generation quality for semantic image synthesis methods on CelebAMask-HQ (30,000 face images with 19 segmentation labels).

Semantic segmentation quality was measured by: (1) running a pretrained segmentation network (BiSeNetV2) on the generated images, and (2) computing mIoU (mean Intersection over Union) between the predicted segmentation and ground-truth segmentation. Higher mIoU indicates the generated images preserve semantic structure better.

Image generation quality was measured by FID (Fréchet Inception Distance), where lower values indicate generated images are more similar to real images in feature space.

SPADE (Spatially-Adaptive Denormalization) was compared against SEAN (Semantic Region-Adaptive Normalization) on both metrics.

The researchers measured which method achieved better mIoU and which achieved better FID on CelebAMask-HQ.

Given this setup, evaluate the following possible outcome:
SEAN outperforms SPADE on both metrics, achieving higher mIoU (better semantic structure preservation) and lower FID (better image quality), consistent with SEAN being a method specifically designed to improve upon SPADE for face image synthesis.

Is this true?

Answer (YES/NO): NO